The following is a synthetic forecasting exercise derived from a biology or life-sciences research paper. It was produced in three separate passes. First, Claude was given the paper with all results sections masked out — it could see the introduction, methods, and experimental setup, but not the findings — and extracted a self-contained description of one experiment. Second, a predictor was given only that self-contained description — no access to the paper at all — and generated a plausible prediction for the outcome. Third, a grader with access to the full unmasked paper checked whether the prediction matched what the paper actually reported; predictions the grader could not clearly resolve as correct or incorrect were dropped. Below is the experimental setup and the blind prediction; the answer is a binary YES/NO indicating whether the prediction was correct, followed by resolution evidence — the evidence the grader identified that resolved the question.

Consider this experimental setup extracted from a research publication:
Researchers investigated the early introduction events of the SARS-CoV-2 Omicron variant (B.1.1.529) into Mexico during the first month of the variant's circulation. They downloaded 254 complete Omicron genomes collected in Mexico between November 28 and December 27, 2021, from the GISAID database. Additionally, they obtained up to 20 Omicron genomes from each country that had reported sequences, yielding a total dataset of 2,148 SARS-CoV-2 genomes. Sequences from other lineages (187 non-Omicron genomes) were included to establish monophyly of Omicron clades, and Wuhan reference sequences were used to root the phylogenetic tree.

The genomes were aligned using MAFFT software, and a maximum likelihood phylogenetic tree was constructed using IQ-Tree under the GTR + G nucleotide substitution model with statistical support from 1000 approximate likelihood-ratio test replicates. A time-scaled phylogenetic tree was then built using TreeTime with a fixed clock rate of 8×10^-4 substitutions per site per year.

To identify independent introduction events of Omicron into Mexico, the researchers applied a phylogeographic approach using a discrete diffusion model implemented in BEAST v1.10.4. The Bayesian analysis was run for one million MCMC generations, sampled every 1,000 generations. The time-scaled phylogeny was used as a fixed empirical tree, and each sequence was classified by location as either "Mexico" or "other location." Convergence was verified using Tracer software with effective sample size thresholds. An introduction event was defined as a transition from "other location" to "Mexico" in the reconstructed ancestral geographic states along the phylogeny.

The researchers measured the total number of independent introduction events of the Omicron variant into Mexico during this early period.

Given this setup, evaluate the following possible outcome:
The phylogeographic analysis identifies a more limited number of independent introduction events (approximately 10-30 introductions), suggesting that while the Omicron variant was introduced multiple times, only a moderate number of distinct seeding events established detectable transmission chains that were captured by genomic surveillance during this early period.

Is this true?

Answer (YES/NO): NO